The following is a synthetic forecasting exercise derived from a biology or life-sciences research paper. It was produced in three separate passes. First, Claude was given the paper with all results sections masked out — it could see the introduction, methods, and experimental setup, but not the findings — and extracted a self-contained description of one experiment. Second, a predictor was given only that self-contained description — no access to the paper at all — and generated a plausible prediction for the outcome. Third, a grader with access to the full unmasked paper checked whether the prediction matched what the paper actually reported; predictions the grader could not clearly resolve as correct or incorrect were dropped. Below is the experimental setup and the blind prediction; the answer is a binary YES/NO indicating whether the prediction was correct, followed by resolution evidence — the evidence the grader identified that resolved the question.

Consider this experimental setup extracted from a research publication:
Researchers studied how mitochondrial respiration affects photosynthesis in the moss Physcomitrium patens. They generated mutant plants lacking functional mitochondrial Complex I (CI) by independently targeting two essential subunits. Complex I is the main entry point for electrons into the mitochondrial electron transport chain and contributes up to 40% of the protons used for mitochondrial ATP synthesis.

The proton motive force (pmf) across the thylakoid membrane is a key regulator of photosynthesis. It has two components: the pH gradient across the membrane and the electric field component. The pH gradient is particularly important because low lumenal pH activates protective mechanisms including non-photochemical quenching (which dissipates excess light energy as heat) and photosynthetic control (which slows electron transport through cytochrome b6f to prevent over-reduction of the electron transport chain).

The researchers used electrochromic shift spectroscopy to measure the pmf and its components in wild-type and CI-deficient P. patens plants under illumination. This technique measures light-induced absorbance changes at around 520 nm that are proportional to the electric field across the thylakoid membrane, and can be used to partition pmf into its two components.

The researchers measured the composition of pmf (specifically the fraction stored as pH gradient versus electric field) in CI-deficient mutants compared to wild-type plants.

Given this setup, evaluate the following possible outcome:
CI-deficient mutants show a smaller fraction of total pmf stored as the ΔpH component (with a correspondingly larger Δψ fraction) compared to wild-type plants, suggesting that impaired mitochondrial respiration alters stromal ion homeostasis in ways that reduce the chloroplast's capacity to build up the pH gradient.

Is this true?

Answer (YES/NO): YES